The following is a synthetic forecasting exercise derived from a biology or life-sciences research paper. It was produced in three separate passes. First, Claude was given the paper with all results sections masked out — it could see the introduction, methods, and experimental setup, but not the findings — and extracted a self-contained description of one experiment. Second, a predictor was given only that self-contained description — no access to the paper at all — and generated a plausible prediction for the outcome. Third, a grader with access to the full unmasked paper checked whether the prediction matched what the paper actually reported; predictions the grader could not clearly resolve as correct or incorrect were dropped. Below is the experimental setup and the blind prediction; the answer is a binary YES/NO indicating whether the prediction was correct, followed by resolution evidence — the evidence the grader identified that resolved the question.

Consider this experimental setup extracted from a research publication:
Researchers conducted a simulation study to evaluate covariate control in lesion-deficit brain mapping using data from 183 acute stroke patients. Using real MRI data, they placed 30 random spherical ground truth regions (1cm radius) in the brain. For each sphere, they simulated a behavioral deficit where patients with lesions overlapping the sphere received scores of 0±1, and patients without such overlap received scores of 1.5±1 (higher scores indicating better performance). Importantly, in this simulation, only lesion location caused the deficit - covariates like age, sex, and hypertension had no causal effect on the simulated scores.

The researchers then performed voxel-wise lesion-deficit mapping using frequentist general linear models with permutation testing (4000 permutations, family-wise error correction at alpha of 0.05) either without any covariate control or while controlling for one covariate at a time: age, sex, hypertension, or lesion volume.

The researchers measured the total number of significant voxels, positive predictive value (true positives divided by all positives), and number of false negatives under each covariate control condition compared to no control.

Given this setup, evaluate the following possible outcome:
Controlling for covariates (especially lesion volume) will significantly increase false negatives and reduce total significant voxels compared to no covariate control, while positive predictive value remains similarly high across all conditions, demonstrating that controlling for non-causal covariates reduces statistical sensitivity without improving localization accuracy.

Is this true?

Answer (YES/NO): NO